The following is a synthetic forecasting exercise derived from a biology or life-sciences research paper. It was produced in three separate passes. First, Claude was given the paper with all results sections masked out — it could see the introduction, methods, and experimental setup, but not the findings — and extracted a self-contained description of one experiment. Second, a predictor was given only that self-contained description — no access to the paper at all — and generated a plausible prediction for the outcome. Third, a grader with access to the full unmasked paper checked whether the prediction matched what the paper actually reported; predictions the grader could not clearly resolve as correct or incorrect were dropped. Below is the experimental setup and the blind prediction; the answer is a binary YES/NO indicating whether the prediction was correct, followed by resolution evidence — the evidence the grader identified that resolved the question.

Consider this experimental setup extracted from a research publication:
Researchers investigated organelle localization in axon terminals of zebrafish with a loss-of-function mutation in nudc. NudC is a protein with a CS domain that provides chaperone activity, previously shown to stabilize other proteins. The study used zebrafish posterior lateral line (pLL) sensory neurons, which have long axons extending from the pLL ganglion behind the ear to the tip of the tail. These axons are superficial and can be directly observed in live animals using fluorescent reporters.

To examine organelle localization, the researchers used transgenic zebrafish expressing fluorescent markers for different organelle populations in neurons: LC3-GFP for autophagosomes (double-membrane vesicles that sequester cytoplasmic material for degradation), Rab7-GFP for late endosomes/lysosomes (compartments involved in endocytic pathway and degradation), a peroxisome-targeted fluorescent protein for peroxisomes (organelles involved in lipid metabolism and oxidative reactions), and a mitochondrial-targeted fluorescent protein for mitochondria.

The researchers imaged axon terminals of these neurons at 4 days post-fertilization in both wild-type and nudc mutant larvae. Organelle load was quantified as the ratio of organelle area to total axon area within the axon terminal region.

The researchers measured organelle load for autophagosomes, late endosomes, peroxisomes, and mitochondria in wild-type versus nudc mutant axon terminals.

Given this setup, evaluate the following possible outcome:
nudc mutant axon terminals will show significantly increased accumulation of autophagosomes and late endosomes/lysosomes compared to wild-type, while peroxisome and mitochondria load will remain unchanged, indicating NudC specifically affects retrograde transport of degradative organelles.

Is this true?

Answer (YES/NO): YES